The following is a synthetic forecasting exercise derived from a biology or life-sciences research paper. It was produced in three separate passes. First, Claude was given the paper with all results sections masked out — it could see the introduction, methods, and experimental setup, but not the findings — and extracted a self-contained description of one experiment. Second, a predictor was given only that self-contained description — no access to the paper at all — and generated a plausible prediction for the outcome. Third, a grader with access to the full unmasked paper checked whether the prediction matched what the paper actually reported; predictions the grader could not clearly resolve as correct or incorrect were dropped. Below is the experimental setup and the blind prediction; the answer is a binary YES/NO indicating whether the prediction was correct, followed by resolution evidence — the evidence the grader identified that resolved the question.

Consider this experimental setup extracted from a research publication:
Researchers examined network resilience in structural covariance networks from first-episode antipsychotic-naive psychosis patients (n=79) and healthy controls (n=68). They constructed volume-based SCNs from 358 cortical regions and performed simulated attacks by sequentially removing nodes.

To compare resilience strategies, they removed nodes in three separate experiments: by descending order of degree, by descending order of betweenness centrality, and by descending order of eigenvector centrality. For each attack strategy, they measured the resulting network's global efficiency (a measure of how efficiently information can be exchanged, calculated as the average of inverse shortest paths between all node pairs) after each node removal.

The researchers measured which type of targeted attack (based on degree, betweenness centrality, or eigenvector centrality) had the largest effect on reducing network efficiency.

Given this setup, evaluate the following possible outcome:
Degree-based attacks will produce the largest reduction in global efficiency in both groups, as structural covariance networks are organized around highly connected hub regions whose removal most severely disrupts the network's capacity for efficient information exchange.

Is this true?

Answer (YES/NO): NO